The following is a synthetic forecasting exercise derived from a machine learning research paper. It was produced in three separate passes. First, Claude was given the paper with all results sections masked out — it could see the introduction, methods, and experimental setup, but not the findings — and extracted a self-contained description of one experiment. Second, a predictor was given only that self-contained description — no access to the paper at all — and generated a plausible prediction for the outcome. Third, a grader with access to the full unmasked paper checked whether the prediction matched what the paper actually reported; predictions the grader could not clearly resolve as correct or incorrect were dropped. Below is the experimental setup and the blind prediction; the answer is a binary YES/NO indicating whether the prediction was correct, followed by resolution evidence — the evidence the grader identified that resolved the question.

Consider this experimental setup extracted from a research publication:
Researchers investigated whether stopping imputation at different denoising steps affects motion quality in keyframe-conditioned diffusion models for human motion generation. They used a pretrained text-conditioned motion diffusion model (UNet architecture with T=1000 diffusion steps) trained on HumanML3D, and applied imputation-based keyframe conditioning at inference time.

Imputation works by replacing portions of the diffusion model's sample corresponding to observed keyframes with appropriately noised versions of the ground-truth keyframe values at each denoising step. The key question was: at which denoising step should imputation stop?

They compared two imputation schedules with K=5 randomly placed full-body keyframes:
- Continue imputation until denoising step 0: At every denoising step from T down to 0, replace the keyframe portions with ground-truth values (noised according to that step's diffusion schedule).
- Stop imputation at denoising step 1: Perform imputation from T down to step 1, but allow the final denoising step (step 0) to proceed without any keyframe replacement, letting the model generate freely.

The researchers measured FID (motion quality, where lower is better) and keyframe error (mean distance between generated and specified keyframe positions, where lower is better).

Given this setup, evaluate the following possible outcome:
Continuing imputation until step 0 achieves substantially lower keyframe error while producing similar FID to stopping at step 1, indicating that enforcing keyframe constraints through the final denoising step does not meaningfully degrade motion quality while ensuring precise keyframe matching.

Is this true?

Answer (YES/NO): NO